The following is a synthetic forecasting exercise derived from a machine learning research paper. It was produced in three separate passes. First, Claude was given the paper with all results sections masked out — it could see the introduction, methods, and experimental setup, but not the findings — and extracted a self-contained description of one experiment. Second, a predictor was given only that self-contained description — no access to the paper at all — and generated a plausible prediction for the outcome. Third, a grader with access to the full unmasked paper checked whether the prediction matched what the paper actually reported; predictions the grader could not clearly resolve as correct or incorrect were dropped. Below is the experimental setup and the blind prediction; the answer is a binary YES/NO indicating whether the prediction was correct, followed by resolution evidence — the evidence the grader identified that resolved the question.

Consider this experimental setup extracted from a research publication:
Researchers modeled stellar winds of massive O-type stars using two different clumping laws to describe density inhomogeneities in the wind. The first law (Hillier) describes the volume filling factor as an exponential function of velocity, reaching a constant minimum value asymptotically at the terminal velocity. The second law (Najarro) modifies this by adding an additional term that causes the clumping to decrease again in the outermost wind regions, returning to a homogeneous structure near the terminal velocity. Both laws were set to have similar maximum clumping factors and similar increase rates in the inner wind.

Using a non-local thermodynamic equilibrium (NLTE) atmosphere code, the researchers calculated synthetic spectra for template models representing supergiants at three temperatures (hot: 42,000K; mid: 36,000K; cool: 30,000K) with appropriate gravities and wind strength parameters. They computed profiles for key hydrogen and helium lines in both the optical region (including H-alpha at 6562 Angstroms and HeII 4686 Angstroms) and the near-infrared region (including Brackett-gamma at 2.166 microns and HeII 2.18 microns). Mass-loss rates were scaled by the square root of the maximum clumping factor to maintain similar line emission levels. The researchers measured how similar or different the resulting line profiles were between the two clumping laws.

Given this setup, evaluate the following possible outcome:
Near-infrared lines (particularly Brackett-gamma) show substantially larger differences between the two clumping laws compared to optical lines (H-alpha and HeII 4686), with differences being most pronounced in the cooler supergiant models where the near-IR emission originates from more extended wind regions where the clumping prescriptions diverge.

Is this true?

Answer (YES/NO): NO